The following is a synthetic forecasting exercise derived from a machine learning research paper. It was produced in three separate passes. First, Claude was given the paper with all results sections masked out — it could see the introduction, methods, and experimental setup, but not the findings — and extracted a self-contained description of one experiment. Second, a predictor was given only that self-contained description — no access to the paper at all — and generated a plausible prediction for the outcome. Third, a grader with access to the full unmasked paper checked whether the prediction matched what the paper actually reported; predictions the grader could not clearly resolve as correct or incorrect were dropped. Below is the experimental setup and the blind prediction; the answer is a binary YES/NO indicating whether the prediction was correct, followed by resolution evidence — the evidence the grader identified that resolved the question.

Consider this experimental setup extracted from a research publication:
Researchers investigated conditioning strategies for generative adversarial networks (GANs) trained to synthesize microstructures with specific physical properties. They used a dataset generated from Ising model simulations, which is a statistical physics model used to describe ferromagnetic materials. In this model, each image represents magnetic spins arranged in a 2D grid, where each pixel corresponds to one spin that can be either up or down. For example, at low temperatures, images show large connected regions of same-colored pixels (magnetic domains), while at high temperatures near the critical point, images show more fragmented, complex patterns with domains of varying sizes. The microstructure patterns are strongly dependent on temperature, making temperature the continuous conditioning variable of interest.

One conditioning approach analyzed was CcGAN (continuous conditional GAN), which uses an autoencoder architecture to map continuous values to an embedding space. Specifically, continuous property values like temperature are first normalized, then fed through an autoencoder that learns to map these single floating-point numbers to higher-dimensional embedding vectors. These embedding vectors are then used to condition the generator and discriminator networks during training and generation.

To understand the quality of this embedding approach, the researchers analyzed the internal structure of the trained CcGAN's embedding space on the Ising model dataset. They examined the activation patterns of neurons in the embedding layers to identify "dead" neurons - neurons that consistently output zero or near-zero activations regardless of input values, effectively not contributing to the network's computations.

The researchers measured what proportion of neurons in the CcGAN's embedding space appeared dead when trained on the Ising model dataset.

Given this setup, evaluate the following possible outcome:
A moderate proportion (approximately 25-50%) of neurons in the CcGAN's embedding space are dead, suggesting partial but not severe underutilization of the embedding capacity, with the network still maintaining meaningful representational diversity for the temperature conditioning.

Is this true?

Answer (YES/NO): YES